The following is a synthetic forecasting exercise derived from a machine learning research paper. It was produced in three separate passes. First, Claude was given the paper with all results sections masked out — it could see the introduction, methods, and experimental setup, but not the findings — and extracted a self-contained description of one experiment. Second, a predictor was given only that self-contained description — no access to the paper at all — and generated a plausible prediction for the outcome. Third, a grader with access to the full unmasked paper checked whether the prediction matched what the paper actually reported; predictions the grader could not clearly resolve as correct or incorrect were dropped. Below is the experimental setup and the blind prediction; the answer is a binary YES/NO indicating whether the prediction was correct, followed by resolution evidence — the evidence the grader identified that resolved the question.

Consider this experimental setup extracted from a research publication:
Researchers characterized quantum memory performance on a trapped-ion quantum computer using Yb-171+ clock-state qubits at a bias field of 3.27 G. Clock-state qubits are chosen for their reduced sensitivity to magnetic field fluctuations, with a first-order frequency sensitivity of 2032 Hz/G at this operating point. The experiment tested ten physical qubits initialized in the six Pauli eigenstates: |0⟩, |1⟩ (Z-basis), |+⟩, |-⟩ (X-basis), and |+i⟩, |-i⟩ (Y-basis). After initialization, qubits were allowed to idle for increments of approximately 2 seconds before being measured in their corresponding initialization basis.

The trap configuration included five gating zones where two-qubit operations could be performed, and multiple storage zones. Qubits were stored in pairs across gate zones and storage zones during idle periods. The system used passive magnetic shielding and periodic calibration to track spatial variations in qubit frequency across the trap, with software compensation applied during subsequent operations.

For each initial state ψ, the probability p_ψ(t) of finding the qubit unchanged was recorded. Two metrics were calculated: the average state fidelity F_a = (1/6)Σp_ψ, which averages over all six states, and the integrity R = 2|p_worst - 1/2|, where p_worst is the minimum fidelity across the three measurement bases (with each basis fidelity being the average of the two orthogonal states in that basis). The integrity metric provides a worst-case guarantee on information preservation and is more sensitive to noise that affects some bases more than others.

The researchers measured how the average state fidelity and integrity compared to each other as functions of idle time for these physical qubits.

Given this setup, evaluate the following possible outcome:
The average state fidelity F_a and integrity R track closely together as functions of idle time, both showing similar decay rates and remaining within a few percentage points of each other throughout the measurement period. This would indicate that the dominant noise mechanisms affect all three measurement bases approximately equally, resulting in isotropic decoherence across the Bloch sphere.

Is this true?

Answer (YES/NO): NO